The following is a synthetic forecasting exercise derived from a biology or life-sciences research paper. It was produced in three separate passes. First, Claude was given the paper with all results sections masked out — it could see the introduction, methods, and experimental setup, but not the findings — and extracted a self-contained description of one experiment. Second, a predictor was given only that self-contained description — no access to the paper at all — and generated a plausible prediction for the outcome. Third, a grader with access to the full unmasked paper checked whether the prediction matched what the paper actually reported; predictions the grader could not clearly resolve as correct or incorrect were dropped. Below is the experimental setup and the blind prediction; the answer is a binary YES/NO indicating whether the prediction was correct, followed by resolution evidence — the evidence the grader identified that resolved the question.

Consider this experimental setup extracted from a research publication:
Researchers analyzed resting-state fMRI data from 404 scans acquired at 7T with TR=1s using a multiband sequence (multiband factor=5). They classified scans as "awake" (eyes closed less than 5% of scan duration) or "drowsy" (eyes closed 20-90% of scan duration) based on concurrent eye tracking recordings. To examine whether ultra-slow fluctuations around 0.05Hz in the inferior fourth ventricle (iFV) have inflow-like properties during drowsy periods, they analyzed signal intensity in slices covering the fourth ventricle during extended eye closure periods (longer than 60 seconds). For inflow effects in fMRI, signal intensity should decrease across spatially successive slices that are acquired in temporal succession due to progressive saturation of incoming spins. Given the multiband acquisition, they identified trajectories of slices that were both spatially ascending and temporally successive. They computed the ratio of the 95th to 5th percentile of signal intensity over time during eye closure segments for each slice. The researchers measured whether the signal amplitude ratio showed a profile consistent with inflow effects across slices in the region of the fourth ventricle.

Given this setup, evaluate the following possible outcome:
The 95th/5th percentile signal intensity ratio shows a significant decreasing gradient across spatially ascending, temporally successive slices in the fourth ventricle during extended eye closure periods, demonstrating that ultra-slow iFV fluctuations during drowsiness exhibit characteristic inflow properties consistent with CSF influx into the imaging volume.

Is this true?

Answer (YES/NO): YES